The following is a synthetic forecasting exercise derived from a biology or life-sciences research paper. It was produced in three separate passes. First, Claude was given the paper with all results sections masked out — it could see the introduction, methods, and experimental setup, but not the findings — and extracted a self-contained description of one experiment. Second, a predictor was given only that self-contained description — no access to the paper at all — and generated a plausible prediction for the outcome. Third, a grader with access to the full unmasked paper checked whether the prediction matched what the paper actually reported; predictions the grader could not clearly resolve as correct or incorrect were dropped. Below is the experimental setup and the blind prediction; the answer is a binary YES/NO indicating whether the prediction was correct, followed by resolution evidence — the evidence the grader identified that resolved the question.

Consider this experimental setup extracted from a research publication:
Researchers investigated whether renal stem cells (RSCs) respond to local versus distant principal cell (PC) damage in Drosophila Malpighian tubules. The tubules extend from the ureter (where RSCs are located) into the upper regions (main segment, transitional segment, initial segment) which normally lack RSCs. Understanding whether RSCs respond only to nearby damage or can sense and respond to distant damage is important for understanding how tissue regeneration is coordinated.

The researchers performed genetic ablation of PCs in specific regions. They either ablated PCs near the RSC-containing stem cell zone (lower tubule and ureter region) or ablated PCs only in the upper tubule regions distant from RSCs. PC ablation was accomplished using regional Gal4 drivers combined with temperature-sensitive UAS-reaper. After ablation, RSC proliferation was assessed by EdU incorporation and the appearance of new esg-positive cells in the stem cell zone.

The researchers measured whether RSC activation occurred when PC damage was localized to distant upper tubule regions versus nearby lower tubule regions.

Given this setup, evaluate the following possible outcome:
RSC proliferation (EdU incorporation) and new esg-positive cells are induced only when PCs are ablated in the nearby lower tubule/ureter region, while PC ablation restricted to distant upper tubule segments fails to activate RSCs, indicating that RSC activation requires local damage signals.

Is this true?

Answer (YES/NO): NO